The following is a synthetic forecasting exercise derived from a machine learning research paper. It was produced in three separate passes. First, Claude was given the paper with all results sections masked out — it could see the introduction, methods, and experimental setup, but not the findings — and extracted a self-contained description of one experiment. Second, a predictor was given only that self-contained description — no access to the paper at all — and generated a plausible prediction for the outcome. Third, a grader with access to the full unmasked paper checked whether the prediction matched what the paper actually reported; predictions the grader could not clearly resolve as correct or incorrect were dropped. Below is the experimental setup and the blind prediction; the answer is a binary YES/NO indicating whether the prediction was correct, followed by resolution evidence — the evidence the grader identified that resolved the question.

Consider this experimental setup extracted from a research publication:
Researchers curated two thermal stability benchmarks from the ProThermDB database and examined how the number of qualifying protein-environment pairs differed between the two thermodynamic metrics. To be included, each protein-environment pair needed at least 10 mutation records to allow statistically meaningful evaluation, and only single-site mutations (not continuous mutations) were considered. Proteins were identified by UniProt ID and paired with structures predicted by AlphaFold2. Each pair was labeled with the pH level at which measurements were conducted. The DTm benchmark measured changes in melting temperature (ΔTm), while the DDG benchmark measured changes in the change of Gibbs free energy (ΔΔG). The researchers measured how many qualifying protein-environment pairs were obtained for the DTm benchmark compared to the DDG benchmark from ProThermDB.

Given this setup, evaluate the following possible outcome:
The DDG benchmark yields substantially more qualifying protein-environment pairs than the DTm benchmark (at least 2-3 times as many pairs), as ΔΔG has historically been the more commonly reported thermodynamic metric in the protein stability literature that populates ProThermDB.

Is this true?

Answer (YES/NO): NO